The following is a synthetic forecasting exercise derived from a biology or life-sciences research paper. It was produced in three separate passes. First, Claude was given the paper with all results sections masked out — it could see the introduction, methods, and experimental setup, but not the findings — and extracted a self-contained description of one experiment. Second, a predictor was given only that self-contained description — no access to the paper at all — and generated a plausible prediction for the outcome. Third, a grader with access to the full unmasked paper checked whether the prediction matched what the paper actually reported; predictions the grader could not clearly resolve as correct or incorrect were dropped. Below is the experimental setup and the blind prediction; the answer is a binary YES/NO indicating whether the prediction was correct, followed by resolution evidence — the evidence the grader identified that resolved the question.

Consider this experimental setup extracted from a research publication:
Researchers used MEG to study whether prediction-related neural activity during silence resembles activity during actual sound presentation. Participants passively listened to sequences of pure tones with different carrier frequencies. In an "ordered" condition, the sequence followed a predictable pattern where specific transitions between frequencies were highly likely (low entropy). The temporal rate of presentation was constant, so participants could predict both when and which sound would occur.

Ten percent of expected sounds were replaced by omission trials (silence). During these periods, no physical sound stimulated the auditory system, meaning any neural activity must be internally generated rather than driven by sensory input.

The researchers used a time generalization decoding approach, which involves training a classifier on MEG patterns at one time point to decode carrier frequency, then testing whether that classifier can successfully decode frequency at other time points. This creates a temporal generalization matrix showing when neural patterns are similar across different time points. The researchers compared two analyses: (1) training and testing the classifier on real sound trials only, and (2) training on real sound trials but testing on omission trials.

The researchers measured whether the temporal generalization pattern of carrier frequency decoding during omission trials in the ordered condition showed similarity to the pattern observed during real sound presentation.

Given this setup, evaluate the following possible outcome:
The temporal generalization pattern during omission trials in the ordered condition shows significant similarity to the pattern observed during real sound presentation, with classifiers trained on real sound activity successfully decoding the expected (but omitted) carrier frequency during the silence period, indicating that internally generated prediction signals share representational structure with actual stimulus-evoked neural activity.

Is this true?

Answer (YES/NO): NO